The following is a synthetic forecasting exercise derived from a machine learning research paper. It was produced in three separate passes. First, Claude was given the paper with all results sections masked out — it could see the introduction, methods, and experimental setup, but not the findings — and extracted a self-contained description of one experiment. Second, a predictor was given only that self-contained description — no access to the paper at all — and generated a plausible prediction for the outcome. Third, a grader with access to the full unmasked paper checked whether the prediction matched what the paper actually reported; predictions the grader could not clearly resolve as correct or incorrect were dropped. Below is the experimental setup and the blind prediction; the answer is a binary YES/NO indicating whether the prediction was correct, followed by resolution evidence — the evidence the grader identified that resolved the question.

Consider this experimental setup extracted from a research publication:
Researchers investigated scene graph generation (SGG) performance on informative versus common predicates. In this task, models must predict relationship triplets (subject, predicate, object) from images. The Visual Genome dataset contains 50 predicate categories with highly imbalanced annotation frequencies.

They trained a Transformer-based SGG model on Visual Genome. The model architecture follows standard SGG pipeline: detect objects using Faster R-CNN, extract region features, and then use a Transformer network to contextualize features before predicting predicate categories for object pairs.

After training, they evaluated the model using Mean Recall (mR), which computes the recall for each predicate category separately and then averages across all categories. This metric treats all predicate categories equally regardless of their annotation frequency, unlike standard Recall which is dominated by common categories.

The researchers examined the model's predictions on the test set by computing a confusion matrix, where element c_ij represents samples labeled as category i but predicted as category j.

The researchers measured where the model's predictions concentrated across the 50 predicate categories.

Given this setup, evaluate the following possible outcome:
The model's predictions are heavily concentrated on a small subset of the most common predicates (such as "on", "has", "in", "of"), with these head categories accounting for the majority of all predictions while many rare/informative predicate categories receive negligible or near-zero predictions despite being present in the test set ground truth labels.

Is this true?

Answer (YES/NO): YES